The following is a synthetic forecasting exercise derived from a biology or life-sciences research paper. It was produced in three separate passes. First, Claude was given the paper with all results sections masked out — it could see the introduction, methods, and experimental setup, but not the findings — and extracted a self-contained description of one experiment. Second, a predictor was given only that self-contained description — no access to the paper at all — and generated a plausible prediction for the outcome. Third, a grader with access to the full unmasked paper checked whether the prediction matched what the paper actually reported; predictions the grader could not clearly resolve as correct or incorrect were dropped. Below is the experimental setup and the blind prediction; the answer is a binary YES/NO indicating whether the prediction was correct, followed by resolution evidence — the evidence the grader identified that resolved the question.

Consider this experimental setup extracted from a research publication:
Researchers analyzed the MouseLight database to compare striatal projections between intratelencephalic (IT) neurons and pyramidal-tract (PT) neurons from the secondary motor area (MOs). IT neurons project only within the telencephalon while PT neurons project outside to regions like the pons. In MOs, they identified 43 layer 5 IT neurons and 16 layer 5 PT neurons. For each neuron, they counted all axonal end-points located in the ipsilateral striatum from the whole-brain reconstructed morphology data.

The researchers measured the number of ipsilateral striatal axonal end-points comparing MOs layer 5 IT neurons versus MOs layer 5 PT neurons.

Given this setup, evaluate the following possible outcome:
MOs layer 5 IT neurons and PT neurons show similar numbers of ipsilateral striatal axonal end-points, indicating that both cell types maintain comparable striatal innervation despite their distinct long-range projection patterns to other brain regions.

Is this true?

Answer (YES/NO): NO